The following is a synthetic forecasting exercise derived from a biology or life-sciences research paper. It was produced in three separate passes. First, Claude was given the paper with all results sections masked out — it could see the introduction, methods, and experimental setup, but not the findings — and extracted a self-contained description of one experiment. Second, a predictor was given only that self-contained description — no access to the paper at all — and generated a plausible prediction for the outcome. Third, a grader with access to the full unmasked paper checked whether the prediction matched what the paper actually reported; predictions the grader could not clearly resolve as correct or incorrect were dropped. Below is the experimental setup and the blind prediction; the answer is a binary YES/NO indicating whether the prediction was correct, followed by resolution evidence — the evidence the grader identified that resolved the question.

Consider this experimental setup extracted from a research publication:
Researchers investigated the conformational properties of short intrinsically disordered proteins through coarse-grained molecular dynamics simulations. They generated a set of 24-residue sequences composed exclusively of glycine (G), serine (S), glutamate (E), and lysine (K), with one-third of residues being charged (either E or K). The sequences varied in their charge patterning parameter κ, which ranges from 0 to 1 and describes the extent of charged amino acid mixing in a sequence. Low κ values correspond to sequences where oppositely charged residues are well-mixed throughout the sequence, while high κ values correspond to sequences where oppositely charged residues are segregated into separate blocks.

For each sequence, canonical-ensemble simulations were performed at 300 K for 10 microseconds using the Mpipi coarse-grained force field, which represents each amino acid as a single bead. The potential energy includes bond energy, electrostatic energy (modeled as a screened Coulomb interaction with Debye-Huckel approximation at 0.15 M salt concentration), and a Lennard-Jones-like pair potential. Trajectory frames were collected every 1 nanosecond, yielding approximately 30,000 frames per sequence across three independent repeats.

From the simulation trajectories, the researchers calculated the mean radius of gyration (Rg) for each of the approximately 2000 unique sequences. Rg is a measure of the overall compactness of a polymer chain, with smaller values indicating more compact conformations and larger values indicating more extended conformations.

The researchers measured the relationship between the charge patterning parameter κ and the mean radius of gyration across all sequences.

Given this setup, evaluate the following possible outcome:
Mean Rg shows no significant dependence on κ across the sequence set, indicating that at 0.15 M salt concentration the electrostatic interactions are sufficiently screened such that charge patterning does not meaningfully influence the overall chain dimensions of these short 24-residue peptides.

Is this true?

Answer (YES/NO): NO